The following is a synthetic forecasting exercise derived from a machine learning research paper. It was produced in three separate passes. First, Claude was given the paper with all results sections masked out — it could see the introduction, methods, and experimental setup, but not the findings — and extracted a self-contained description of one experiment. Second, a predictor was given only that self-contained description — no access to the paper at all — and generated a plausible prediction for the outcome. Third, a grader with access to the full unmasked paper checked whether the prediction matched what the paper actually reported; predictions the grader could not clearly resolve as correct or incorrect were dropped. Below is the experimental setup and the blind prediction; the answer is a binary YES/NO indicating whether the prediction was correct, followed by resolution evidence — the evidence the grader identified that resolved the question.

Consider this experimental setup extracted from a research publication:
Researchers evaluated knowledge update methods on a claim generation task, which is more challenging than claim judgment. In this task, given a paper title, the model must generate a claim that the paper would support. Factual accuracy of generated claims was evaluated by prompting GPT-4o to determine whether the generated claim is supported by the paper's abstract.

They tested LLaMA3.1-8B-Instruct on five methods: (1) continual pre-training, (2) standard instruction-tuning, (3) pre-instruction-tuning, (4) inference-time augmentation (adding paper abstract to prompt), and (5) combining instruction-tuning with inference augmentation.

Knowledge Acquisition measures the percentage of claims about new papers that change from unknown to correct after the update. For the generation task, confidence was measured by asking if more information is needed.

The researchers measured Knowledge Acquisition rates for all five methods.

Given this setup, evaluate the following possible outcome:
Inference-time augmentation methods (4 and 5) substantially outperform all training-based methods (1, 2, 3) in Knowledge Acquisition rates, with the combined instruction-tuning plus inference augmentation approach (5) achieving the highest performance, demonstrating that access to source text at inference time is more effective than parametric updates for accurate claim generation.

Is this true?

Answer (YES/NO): NO